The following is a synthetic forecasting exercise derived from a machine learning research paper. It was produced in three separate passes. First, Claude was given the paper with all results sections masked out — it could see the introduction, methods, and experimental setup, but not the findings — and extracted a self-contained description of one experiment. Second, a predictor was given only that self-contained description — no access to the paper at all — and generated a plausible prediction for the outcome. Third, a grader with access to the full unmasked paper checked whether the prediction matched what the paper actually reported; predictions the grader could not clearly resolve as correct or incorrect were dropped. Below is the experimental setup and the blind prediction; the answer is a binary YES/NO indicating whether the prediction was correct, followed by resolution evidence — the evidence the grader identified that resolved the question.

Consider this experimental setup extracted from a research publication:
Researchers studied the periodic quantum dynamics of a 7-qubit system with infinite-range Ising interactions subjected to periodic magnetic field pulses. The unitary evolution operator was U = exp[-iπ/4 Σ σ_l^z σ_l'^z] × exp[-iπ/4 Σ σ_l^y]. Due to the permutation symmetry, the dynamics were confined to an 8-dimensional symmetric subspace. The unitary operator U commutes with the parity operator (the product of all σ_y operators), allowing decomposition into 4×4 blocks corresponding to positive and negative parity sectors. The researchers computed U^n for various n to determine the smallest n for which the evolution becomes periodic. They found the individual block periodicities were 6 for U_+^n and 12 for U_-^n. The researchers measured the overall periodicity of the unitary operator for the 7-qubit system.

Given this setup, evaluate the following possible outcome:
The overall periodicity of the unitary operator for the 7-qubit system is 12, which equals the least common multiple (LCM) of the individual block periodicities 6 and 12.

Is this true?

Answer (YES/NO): YES